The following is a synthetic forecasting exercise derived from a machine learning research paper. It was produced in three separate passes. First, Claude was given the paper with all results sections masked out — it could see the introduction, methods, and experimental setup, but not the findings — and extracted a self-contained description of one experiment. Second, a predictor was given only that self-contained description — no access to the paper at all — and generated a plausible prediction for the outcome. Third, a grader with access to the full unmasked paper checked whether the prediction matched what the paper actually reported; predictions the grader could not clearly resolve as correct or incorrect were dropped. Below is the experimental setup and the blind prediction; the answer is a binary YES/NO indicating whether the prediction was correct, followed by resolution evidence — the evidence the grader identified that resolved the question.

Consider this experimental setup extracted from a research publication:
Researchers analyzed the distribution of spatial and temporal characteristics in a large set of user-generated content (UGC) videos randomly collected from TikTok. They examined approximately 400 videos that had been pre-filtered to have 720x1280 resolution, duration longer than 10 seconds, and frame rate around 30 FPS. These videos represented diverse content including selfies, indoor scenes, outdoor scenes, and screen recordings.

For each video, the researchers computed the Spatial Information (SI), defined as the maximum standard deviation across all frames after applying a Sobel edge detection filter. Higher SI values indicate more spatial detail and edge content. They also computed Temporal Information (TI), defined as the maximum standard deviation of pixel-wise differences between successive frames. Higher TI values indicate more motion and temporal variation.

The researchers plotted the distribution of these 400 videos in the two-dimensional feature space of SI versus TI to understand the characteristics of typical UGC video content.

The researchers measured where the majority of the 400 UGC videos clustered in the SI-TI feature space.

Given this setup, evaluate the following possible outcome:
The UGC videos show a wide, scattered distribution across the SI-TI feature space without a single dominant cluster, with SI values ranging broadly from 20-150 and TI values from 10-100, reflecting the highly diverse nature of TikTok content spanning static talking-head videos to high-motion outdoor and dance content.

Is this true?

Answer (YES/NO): NO